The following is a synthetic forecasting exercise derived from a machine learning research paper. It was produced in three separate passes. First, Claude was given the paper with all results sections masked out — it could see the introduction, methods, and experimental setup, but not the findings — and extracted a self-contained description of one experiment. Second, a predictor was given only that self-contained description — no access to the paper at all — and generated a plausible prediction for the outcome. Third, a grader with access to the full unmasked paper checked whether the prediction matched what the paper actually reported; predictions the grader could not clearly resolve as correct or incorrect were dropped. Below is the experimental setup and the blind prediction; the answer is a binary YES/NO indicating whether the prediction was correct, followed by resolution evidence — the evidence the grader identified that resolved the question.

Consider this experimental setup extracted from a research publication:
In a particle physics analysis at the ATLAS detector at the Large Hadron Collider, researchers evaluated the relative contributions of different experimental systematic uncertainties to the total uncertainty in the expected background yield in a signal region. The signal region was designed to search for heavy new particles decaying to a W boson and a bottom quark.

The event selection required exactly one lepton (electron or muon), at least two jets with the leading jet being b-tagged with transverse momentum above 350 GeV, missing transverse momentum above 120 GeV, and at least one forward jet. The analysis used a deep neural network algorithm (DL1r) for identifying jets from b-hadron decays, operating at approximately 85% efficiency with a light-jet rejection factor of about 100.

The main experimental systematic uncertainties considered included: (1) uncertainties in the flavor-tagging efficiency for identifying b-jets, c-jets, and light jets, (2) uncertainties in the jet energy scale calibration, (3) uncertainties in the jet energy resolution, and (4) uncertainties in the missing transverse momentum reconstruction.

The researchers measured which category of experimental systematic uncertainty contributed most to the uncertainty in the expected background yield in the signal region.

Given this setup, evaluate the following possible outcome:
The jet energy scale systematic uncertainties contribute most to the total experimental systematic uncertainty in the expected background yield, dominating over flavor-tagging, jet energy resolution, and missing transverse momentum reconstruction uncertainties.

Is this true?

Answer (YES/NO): NO